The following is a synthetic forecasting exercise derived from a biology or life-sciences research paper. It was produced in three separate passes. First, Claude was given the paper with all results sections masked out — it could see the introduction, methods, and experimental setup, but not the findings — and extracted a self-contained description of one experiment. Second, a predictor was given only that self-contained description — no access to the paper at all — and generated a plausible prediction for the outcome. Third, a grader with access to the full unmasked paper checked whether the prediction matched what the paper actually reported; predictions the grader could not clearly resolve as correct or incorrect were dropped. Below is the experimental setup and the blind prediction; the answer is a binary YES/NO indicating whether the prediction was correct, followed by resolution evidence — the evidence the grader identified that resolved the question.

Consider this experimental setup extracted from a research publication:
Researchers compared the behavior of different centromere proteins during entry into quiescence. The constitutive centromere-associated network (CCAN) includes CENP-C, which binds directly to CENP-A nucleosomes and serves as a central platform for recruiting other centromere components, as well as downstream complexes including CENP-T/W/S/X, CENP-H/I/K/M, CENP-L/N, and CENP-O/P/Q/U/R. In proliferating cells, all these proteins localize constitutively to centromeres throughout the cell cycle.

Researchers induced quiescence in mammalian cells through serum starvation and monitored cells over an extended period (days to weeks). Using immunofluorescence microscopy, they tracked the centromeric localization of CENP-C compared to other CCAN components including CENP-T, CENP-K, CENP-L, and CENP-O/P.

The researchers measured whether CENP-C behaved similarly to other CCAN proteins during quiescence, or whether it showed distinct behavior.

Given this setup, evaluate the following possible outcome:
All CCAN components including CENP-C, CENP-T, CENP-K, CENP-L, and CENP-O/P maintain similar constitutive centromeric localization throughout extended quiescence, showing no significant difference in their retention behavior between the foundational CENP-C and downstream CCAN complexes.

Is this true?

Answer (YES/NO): NO